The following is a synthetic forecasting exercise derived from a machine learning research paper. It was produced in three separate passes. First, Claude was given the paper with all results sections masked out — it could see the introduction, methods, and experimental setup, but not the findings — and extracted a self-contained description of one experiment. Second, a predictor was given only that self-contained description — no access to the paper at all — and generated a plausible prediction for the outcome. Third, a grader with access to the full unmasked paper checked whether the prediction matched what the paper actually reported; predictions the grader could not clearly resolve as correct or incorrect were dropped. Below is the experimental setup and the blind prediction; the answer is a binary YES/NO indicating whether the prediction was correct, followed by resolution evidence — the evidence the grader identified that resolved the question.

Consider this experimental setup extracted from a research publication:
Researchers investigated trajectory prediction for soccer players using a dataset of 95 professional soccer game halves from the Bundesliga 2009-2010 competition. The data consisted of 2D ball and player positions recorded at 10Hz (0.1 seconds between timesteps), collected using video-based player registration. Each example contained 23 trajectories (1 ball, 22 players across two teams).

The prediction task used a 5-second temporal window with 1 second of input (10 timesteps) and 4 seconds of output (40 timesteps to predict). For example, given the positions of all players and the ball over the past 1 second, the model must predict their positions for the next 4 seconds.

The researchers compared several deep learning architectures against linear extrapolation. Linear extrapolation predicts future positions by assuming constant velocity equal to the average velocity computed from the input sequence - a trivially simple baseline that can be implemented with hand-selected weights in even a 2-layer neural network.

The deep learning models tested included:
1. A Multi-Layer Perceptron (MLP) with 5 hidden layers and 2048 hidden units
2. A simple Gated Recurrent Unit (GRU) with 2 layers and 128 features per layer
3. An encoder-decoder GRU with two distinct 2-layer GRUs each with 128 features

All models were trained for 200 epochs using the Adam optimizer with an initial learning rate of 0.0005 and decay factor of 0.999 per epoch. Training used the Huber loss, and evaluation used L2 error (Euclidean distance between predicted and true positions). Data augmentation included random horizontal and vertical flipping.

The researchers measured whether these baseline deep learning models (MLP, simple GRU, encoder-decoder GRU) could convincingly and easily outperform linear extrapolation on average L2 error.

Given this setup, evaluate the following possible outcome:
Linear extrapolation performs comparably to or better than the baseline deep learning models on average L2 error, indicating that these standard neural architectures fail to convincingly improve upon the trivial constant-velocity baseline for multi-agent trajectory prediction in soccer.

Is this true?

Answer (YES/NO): YES